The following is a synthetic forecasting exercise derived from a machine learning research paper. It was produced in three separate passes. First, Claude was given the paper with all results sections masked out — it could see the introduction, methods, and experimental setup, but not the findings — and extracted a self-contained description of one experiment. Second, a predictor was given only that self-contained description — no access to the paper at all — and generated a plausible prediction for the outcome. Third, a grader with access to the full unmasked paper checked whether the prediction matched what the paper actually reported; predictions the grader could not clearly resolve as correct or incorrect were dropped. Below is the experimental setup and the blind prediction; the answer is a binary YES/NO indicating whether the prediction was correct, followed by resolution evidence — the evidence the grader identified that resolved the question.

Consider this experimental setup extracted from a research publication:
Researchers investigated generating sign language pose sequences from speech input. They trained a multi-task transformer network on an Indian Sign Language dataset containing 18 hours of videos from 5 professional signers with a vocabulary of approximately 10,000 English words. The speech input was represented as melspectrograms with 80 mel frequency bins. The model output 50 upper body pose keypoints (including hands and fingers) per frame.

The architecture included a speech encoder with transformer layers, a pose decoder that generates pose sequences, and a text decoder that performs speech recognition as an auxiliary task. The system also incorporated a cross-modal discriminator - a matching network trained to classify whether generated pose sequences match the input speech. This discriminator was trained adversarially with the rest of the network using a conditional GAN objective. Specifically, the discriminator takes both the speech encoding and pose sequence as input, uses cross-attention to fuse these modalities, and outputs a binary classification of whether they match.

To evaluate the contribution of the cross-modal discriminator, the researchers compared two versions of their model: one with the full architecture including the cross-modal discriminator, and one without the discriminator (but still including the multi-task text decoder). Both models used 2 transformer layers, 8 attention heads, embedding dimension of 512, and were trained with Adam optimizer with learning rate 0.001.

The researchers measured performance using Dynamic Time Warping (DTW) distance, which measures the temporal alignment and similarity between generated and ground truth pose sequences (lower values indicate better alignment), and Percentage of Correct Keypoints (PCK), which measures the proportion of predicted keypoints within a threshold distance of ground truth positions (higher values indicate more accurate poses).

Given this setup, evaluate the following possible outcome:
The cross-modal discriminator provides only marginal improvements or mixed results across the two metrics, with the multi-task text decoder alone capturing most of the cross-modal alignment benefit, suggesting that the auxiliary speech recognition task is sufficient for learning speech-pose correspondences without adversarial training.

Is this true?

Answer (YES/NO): NO